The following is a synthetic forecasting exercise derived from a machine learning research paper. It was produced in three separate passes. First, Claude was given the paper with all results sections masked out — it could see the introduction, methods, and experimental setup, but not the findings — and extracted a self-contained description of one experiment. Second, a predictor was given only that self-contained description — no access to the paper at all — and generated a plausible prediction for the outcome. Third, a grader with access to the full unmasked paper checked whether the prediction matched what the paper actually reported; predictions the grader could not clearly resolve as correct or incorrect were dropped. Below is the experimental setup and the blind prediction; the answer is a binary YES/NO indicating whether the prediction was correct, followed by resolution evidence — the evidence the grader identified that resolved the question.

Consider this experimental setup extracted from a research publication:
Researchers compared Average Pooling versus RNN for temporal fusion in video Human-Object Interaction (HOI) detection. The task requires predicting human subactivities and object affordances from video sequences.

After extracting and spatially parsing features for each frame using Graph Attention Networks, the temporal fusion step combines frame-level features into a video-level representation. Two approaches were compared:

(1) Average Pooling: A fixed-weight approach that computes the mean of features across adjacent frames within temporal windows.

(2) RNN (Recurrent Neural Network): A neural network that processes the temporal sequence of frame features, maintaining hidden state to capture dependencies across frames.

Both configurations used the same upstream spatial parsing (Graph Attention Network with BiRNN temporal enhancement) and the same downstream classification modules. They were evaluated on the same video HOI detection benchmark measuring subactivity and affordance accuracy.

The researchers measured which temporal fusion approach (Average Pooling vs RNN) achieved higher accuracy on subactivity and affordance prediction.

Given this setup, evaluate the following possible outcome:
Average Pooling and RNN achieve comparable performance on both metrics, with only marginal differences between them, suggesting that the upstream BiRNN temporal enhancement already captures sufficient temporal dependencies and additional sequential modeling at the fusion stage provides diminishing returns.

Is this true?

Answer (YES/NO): NO